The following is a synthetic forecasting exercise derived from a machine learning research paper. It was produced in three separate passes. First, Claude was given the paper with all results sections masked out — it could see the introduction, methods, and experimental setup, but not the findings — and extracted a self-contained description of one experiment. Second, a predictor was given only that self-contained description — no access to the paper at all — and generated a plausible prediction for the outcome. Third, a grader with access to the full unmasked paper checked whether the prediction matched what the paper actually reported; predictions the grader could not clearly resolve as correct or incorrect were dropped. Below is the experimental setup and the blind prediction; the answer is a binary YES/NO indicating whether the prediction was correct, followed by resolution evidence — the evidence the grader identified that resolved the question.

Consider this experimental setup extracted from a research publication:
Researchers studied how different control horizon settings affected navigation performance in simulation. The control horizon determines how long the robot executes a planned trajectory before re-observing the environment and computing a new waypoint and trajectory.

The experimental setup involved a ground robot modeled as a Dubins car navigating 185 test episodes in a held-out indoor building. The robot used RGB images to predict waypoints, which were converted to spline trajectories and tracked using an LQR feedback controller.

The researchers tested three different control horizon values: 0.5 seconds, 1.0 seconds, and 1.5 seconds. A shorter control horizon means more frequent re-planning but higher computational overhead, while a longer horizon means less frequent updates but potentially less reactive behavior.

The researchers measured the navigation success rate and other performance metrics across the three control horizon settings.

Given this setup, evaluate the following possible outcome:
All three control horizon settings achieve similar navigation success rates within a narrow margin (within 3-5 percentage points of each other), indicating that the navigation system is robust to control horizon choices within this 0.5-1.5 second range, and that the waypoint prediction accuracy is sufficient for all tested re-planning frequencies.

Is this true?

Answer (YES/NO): YES